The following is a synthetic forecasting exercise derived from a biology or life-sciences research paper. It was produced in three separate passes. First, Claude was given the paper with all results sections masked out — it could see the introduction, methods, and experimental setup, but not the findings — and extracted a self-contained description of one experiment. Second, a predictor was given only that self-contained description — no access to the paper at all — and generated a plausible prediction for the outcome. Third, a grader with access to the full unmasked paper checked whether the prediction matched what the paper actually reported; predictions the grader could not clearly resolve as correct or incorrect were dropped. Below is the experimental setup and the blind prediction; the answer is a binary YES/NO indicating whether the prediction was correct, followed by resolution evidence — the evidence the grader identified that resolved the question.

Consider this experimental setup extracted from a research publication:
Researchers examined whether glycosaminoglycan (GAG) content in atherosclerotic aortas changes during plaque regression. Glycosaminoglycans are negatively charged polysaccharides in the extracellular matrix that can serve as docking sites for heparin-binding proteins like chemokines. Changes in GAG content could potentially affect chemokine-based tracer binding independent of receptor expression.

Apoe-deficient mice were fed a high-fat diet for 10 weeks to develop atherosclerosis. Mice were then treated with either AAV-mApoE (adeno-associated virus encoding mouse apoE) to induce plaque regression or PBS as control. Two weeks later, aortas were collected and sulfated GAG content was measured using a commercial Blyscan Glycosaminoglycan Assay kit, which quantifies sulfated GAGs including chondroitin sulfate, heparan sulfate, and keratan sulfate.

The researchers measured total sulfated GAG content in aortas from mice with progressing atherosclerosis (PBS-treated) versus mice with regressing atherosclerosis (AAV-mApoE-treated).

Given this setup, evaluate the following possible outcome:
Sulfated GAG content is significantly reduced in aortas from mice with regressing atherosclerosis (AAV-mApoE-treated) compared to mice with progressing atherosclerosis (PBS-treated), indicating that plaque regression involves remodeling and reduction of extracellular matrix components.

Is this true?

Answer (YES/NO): NO